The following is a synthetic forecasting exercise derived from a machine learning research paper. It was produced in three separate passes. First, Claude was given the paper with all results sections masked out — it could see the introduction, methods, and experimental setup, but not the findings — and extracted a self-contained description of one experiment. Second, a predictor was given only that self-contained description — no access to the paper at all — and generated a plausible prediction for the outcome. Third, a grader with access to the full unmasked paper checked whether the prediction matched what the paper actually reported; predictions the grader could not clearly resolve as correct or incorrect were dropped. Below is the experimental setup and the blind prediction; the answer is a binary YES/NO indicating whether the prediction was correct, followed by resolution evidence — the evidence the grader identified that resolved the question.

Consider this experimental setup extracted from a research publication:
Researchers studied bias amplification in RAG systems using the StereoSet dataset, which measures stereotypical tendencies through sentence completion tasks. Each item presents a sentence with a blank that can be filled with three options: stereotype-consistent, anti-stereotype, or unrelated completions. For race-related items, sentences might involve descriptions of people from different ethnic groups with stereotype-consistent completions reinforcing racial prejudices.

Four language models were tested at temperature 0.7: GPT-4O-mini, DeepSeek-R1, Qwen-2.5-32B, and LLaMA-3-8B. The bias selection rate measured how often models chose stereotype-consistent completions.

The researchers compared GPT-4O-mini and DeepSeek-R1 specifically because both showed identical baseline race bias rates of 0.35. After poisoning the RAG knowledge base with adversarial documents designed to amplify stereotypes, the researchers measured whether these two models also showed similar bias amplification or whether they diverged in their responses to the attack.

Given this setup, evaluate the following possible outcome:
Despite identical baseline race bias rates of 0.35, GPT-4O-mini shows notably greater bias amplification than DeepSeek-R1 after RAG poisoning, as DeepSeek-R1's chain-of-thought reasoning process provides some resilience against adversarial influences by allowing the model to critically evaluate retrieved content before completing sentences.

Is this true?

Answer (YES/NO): NO